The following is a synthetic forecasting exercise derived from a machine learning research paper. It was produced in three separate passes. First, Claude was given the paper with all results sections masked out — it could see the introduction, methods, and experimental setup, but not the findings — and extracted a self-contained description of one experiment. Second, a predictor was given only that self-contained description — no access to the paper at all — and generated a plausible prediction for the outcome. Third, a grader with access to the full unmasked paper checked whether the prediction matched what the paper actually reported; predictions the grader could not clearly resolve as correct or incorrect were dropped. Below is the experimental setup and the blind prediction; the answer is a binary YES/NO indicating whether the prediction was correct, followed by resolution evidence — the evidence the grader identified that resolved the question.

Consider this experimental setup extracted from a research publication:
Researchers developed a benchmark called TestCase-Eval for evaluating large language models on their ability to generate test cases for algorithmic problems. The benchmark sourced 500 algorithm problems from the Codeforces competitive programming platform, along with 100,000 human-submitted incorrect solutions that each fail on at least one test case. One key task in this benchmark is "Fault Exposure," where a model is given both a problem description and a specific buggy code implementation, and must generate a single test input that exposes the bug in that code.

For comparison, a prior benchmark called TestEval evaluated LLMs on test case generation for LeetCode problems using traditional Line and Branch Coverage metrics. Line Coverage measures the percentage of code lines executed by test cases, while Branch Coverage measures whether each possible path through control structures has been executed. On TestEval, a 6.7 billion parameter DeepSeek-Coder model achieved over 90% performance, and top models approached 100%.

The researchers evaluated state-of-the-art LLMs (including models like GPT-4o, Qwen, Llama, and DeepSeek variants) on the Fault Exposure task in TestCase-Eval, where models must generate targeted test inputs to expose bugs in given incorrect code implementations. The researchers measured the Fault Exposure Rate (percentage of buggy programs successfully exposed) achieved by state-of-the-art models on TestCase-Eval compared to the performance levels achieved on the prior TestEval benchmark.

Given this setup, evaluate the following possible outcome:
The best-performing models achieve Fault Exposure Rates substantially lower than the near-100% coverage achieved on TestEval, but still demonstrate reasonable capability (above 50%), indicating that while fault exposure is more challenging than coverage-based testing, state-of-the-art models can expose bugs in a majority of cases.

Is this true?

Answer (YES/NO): NO